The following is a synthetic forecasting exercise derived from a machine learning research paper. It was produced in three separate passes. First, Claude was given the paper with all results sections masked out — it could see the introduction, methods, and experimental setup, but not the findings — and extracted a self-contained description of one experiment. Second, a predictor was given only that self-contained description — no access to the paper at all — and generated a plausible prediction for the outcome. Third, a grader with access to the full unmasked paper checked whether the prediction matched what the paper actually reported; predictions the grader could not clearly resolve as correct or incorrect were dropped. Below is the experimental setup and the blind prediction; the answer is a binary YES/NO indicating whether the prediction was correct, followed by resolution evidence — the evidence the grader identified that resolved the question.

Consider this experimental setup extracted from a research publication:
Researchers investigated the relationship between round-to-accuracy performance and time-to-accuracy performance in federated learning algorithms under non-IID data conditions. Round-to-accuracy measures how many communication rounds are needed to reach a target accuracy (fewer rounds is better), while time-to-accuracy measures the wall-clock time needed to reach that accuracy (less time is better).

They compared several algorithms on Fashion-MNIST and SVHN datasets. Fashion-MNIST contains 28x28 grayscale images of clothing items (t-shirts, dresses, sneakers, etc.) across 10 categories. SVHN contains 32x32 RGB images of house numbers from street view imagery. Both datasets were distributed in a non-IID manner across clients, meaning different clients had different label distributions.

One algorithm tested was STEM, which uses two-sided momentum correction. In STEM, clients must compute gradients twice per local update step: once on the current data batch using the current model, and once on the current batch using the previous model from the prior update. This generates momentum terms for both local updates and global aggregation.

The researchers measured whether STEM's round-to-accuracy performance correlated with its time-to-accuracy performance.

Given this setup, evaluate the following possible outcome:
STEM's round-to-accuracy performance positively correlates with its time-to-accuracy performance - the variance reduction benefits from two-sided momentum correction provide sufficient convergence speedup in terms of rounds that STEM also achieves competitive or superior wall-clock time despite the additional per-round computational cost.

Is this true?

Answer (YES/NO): NO